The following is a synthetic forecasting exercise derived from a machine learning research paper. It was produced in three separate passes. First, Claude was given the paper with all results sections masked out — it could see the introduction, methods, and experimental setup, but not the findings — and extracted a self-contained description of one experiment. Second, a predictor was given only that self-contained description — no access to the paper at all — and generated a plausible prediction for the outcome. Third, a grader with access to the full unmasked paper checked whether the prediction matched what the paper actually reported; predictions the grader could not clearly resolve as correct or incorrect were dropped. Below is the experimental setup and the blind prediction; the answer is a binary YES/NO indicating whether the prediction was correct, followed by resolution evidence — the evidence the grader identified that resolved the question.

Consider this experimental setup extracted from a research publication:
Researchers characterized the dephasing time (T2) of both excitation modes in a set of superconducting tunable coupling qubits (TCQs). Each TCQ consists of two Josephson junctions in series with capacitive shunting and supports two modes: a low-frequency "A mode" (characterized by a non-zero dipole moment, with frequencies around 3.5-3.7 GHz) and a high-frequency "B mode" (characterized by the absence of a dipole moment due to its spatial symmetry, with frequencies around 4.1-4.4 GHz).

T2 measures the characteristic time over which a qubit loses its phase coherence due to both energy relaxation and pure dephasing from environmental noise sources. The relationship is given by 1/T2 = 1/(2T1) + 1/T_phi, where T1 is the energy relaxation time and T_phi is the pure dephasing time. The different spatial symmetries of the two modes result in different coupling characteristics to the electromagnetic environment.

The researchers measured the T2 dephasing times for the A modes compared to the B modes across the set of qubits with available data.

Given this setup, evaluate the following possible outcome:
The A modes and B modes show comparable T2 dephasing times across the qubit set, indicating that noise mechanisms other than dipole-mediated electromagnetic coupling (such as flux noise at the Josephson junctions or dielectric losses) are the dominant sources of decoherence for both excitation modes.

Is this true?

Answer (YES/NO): YES